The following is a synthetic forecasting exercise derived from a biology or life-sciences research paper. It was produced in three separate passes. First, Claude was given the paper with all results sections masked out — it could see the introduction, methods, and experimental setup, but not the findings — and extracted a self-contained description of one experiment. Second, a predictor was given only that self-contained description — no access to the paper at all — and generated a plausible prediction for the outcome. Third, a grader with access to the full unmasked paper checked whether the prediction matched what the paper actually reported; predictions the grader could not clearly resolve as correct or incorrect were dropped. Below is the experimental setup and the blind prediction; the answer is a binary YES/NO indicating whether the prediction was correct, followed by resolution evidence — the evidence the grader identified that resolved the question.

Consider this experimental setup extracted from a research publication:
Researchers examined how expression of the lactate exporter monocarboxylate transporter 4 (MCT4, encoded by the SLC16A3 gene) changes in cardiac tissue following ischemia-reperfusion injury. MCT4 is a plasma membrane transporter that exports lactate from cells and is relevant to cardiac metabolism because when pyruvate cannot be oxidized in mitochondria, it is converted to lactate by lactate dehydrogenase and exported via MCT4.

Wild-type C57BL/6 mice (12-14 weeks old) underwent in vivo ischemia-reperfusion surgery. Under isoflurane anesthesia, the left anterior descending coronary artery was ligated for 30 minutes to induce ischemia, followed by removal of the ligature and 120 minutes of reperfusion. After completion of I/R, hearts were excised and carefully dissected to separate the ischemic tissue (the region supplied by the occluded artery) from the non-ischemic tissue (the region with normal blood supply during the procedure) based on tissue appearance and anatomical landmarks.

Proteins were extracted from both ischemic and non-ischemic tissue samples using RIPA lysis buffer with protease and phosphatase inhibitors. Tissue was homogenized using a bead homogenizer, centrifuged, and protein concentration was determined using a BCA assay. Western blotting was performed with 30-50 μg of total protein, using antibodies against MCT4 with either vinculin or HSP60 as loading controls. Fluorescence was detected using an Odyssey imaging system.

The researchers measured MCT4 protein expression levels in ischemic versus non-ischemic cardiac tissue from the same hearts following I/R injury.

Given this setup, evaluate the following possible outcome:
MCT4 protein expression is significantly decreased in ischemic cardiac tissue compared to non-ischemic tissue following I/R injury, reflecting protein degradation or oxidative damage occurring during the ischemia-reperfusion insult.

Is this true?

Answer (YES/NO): NO